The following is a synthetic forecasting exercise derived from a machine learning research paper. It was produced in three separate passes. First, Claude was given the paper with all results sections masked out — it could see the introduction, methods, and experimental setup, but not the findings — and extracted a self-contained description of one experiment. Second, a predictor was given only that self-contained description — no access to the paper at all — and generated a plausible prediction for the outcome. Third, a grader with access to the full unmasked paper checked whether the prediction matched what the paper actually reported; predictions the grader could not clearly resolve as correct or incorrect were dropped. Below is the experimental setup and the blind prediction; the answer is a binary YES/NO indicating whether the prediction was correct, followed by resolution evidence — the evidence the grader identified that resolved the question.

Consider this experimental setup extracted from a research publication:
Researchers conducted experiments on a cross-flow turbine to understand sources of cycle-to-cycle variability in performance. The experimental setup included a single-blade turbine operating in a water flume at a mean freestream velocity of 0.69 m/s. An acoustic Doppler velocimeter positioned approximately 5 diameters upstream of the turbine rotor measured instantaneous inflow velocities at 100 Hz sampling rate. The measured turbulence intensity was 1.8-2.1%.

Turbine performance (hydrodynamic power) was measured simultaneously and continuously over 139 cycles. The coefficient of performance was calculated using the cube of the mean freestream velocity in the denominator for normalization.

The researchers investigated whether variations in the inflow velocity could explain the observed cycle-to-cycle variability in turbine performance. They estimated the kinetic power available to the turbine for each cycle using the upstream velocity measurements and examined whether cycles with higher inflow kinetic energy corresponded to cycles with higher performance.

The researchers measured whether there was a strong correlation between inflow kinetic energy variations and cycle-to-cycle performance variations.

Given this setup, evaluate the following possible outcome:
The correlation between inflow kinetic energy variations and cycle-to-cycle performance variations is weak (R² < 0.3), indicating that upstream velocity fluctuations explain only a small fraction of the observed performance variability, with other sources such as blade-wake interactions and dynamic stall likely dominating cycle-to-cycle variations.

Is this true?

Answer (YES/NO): NO